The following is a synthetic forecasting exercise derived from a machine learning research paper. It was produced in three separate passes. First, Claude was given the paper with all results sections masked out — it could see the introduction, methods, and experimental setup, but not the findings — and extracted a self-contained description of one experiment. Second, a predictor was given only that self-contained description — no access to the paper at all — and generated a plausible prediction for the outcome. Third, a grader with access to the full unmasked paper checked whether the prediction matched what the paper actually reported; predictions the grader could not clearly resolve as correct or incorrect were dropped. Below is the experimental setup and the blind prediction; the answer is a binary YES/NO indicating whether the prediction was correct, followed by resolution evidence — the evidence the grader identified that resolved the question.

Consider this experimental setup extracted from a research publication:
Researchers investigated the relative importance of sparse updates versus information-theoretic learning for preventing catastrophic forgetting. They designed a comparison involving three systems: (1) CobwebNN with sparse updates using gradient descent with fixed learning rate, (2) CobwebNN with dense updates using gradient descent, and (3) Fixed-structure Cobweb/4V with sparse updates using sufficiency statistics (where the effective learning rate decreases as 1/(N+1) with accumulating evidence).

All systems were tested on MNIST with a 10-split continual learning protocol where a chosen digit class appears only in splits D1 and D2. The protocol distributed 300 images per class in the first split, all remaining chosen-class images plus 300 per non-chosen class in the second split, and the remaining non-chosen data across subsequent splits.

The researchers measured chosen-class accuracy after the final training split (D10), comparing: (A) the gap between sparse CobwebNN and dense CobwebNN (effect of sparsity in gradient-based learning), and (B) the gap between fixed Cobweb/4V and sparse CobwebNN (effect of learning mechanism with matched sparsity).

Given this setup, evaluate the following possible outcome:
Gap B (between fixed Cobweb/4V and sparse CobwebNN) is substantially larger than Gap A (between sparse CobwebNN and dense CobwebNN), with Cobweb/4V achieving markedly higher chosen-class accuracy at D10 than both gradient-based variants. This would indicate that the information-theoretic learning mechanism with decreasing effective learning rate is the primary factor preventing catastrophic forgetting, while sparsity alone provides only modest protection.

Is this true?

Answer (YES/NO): YES